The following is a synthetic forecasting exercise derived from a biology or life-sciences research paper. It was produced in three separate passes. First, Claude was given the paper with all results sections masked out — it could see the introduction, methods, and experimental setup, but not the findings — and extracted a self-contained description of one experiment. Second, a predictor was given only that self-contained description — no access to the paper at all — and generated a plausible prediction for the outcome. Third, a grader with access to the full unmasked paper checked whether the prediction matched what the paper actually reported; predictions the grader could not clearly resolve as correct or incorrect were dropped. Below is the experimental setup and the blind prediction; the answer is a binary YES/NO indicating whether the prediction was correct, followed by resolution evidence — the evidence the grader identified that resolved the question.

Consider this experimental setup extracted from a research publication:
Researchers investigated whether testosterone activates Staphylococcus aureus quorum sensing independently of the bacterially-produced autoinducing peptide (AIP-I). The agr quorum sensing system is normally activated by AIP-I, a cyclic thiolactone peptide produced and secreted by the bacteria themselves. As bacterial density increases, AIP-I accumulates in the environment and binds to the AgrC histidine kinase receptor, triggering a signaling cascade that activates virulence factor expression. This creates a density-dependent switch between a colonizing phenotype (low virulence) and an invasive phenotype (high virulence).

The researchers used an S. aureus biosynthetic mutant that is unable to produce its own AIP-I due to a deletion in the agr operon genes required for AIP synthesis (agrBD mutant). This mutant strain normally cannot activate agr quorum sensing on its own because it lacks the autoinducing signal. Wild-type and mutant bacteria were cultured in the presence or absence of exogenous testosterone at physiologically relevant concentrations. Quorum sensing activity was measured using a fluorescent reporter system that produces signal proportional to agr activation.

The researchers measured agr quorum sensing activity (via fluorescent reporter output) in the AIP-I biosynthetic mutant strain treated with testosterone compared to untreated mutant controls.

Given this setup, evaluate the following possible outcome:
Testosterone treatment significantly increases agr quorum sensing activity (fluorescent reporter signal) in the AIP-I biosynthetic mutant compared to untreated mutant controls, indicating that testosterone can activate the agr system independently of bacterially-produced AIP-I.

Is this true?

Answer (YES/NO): YES